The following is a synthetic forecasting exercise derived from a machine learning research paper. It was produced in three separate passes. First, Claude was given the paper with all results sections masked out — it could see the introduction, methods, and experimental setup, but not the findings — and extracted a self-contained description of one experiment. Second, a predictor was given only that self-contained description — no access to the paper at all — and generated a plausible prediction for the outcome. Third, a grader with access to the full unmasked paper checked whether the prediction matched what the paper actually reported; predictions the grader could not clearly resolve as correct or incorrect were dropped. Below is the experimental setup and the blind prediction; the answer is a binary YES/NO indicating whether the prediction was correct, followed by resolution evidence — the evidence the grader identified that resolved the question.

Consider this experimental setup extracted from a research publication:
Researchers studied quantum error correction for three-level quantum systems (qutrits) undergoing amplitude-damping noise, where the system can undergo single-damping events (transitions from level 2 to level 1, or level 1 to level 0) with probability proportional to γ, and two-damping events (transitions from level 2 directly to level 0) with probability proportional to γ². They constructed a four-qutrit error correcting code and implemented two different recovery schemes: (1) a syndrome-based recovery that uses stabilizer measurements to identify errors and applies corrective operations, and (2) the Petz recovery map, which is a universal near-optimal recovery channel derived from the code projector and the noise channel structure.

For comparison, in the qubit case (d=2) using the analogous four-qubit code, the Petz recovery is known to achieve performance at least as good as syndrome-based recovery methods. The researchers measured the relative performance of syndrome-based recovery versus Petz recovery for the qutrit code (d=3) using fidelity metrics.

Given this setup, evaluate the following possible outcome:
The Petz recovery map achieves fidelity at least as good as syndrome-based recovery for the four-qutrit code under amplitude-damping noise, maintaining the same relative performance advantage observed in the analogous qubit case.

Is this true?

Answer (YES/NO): NO